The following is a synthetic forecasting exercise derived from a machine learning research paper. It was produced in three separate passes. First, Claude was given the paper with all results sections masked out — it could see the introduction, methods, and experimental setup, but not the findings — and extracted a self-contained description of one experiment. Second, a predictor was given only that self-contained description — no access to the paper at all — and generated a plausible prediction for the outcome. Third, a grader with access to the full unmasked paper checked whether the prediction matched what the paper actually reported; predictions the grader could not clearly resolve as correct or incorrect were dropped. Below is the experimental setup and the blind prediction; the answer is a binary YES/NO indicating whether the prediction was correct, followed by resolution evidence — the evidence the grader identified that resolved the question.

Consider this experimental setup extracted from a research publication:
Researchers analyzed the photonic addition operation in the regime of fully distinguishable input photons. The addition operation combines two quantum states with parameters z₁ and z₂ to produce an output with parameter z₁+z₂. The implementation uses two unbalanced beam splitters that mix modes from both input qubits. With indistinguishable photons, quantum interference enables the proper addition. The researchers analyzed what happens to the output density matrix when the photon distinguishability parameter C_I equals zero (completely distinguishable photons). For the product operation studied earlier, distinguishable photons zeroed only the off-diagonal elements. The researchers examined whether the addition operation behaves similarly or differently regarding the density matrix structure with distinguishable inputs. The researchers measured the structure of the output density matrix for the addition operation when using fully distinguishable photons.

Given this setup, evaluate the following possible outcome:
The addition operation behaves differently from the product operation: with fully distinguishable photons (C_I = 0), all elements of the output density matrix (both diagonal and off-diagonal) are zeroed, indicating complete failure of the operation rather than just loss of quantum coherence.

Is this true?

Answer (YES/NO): NO